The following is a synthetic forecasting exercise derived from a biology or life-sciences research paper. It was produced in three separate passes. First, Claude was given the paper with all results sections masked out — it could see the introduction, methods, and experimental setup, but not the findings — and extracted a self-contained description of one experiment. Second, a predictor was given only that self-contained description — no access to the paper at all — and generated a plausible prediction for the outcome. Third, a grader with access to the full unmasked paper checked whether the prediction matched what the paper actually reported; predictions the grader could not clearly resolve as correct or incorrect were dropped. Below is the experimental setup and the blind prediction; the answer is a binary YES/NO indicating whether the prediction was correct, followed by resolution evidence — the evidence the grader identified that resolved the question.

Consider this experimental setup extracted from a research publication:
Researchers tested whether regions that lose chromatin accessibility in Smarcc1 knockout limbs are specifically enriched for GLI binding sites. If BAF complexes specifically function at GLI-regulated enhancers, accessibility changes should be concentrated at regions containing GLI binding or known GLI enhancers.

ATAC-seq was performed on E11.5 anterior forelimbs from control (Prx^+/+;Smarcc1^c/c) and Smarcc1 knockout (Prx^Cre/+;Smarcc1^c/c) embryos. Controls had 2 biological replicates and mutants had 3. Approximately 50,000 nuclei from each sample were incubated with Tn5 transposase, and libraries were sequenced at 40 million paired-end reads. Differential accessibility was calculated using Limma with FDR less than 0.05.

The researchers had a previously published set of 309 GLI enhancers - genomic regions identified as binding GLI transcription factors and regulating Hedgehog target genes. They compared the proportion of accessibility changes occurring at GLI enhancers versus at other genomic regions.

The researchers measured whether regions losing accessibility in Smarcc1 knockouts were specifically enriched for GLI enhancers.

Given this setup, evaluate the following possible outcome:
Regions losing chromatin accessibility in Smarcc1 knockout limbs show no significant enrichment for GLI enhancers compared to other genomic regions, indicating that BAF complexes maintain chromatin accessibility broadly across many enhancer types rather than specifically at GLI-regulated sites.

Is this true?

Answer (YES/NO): YES